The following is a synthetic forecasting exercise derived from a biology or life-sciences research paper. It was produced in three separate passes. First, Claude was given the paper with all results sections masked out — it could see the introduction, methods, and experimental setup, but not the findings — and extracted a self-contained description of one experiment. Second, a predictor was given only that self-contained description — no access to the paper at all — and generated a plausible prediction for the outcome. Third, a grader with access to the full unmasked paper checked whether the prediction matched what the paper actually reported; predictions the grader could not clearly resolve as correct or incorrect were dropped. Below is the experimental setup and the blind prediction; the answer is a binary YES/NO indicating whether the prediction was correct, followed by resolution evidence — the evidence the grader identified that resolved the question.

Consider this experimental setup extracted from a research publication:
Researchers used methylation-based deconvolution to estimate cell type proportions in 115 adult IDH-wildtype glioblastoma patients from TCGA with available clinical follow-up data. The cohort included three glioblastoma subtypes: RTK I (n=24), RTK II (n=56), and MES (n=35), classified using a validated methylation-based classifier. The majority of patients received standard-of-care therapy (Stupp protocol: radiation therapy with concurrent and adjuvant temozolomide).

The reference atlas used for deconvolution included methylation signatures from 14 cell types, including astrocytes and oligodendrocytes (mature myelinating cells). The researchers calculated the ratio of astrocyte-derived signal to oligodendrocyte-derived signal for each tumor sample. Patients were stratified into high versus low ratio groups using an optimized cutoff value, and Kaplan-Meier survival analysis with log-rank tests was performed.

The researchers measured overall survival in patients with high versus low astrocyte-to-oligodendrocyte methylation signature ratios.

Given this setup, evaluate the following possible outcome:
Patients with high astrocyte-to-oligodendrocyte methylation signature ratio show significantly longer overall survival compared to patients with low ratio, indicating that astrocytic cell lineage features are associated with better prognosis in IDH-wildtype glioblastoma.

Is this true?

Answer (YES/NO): YES